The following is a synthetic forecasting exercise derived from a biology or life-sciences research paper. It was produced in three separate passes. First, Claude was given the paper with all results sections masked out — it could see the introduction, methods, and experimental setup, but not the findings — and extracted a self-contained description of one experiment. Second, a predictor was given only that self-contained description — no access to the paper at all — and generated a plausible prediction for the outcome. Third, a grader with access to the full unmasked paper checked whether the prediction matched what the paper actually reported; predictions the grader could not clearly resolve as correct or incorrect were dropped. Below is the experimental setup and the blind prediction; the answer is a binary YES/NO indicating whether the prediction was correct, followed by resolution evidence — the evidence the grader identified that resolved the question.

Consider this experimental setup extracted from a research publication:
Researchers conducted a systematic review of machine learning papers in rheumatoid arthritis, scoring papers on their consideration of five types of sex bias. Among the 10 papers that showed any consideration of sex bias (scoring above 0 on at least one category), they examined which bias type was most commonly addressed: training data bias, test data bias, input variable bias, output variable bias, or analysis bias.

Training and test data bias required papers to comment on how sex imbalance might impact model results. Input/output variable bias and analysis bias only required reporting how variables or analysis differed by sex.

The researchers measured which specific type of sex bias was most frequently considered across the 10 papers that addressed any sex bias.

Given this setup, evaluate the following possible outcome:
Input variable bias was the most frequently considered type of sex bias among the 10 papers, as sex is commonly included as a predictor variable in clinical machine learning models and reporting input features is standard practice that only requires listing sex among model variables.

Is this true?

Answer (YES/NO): NO